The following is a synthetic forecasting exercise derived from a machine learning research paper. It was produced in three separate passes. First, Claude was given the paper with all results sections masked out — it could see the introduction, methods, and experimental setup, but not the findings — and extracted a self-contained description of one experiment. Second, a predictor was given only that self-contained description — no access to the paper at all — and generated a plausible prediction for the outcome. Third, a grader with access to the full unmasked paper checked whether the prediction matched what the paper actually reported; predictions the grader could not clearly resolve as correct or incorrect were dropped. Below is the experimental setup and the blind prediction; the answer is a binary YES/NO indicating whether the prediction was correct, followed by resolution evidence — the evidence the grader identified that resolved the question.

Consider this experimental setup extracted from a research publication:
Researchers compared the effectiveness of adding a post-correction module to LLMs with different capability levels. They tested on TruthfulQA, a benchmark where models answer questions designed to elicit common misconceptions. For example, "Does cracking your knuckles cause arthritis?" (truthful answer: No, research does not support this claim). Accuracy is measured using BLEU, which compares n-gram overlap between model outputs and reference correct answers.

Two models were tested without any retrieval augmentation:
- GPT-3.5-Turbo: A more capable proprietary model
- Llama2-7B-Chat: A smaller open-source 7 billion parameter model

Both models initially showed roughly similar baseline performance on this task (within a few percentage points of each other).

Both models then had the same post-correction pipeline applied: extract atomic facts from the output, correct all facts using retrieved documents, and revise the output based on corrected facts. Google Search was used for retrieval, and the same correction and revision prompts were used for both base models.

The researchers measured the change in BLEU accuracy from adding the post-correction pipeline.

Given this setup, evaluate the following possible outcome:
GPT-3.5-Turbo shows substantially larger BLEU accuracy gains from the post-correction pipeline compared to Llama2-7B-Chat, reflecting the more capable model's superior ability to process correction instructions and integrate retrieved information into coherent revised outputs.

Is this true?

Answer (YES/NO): NO